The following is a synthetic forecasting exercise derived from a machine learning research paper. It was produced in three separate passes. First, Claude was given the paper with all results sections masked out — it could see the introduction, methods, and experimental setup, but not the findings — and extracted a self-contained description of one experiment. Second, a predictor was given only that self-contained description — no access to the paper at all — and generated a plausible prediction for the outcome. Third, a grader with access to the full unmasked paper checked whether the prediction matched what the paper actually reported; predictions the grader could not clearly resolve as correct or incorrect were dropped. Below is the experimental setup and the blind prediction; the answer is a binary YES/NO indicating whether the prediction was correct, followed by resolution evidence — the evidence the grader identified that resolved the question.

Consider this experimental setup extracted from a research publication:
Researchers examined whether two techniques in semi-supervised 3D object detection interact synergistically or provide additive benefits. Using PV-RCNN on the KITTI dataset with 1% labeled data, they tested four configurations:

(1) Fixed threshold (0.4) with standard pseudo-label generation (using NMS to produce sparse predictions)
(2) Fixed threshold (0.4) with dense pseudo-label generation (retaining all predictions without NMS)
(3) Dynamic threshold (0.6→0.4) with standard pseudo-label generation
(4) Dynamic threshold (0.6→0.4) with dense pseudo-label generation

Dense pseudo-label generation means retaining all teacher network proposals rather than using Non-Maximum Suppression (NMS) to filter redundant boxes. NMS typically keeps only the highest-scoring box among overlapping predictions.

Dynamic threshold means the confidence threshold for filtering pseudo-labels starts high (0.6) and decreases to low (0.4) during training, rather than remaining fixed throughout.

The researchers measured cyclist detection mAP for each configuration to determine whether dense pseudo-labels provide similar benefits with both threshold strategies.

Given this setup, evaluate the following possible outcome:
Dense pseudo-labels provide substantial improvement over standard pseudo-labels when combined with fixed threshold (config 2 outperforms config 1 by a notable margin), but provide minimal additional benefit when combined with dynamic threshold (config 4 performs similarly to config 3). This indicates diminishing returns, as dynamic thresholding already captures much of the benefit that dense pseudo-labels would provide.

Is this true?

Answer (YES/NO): NO